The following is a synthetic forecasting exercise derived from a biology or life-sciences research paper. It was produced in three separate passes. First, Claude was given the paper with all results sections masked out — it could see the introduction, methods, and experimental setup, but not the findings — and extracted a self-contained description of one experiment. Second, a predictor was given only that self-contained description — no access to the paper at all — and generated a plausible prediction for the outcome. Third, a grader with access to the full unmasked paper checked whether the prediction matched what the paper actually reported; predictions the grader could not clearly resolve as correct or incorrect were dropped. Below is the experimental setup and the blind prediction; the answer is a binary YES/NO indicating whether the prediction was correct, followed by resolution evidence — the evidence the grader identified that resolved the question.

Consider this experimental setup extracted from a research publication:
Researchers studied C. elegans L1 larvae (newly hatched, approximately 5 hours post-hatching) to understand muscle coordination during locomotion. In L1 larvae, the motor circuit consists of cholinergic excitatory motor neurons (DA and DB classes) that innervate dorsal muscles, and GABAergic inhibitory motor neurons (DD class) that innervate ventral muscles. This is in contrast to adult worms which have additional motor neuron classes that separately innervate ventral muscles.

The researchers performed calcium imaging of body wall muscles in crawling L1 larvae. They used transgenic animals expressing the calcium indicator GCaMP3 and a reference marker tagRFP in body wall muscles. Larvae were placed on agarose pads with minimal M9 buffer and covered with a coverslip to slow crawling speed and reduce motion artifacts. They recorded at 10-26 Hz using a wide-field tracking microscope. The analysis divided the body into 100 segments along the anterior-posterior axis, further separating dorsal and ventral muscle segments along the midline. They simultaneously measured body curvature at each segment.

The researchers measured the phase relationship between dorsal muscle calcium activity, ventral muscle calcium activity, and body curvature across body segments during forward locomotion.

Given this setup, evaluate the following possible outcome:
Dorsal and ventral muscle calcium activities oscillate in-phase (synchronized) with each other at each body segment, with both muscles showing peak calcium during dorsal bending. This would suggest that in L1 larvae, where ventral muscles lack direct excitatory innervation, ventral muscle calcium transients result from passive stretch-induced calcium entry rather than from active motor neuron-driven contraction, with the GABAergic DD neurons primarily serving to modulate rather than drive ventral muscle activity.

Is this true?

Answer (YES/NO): NO